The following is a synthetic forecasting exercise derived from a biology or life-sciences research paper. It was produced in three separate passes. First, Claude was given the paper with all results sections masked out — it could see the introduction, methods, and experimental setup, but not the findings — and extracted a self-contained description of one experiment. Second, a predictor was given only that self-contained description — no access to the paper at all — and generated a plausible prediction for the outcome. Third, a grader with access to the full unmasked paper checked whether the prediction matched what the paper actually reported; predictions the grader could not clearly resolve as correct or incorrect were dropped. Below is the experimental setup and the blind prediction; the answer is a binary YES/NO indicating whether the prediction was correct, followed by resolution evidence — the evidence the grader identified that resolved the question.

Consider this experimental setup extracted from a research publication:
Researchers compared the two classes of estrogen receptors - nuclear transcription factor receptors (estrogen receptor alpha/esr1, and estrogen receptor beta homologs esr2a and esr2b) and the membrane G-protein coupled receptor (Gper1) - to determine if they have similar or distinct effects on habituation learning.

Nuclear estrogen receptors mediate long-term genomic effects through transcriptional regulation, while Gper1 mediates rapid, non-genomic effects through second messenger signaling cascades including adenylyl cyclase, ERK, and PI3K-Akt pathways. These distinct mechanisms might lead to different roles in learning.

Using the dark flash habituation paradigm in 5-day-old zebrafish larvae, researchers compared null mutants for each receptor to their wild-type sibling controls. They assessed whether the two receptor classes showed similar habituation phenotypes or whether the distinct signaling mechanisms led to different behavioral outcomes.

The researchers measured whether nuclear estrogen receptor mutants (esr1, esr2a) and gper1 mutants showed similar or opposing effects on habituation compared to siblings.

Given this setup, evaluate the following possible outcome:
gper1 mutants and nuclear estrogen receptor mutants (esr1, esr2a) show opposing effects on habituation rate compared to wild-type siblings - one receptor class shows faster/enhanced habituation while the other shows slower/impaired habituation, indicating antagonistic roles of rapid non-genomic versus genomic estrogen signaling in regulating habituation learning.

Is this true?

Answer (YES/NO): NO